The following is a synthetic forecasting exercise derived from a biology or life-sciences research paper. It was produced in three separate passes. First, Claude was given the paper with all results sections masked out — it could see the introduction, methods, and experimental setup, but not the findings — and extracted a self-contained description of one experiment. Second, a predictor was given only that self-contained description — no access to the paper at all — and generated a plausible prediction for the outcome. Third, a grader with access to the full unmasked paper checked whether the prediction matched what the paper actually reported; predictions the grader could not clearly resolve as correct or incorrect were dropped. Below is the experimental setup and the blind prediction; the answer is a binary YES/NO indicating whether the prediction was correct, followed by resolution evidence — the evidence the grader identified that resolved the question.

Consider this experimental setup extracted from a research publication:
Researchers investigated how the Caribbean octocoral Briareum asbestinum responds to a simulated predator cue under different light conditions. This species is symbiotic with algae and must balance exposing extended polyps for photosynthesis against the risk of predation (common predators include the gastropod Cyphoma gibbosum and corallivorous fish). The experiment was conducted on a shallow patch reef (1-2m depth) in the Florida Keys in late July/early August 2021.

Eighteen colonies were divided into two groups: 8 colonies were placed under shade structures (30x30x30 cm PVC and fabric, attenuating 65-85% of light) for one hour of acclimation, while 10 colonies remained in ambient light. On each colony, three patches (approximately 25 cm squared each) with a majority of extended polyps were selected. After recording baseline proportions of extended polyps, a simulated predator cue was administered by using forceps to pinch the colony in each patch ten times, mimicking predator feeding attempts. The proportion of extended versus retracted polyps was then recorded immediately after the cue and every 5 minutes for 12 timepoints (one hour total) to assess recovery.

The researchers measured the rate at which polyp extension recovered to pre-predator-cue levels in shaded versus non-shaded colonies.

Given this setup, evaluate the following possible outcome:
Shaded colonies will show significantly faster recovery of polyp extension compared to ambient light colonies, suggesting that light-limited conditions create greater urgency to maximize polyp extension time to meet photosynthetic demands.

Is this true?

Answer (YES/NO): NO